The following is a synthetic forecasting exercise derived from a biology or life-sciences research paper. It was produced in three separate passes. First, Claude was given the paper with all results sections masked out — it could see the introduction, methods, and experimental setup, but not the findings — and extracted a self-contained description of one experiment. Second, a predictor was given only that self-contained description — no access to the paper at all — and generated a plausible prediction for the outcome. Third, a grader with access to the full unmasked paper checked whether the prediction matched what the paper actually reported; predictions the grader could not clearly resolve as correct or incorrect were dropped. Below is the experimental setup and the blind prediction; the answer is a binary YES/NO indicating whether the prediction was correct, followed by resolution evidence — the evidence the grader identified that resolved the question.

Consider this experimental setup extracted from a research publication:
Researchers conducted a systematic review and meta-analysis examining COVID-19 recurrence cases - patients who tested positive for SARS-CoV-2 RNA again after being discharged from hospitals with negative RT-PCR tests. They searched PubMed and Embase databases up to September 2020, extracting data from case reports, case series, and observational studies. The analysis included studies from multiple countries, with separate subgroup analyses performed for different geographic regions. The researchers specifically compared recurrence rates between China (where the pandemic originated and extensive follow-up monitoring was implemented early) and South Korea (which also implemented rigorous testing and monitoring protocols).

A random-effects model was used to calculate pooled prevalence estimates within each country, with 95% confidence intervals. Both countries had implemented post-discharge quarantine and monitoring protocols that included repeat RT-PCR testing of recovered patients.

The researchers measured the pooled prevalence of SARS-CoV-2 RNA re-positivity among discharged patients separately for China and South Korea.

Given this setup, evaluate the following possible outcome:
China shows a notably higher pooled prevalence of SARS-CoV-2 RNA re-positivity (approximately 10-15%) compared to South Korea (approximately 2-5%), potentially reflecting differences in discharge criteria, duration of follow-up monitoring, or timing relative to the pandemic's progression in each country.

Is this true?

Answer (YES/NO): NO